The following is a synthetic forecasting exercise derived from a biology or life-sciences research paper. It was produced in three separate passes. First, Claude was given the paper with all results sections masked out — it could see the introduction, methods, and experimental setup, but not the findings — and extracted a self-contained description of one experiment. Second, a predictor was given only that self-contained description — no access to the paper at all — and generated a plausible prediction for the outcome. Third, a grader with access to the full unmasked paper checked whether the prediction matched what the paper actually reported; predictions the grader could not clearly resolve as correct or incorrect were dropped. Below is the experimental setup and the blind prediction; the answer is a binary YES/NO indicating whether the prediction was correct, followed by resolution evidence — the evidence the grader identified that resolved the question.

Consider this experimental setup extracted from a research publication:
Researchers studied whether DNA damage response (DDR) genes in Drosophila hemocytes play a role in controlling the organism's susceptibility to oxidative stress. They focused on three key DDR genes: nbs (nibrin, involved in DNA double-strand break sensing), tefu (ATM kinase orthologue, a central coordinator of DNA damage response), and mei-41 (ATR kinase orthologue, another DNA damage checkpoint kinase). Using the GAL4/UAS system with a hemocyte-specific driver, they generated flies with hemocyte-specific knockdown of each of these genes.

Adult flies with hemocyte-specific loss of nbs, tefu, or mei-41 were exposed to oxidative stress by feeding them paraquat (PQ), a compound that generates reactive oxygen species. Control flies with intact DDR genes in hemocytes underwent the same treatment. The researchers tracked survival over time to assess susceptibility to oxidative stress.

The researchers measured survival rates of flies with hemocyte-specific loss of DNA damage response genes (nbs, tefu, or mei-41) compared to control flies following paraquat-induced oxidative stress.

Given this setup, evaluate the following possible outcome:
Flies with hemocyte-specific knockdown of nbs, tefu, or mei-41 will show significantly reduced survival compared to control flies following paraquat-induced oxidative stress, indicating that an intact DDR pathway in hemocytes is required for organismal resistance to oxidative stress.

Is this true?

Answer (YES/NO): YES